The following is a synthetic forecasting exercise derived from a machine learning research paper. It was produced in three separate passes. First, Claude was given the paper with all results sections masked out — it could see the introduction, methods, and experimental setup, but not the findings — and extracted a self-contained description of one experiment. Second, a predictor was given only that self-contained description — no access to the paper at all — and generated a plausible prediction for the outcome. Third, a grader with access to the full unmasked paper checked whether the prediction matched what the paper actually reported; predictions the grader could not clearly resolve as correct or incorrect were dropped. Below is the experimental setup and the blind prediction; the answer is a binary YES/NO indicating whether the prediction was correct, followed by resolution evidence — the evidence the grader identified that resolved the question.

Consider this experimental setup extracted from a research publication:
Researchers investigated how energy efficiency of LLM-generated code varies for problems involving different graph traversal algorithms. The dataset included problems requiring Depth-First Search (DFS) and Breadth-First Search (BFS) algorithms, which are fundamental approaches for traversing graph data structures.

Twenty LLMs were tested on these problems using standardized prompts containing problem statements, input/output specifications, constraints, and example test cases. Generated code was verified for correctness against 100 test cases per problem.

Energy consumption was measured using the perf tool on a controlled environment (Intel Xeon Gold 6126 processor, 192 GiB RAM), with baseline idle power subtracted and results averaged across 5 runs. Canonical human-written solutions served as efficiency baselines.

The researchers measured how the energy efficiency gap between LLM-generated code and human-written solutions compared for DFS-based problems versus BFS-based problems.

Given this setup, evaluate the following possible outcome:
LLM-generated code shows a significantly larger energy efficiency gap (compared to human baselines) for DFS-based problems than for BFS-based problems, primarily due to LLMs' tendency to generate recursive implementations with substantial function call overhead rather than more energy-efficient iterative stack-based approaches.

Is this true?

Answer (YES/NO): NO